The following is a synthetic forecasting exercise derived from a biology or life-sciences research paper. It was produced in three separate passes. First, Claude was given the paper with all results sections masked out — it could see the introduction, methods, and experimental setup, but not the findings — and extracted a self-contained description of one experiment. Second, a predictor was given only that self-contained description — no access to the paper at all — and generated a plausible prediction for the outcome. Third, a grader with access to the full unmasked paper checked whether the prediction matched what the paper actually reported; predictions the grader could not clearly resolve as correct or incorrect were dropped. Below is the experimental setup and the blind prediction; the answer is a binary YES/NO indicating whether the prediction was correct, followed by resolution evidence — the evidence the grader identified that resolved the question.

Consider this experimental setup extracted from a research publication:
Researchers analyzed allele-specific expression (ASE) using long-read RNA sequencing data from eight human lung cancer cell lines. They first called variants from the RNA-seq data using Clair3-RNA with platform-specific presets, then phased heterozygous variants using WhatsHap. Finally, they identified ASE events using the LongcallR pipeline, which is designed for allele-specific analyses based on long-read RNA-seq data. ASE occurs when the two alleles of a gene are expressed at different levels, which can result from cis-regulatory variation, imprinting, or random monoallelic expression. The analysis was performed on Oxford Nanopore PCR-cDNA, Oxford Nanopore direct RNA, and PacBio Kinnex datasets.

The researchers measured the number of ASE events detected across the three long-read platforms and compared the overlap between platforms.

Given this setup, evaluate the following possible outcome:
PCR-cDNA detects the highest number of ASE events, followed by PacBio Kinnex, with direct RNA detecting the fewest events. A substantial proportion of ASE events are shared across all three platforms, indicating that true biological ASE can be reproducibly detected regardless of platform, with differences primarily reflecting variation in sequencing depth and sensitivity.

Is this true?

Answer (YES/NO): NO